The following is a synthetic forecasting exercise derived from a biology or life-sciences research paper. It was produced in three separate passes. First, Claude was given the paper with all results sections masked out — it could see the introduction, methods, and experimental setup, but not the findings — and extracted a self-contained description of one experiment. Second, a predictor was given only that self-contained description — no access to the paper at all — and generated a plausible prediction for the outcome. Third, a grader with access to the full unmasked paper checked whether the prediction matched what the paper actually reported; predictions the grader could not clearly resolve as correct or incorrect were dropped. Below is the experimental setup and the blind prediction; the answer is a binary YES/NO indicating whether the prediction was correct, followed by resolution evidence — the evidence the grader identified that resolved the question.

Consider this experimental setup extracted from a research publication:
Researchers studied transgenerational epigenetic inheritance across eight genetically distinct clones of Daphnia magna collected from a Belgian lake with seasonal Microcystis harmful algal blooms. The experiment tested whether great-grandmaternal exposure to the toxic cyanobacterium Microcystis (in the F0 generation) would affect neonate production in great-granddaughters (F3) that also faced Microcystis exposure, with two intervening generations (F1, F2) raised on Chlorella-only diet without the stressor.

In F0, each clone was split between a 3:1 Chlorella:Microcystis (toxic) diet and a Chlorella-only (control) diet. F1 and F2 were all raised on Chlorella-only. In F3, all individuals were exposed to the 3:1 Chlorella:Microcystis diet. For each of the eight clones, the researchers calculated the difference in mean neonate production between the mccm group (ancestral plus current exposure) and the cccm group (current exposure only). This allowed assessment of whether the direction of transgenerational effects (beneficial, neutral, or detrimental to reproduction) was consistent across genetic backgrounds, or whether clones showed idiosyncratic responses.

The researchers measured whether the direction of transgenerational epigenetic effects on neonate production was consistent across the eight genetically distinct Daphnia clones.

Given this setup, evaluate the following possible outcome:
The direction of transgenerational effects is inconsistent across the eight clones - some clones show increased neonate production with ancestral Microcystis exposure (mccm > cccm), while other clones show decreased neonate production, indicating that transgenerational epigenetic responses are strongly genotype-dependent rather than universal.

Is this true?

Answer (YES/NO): YES